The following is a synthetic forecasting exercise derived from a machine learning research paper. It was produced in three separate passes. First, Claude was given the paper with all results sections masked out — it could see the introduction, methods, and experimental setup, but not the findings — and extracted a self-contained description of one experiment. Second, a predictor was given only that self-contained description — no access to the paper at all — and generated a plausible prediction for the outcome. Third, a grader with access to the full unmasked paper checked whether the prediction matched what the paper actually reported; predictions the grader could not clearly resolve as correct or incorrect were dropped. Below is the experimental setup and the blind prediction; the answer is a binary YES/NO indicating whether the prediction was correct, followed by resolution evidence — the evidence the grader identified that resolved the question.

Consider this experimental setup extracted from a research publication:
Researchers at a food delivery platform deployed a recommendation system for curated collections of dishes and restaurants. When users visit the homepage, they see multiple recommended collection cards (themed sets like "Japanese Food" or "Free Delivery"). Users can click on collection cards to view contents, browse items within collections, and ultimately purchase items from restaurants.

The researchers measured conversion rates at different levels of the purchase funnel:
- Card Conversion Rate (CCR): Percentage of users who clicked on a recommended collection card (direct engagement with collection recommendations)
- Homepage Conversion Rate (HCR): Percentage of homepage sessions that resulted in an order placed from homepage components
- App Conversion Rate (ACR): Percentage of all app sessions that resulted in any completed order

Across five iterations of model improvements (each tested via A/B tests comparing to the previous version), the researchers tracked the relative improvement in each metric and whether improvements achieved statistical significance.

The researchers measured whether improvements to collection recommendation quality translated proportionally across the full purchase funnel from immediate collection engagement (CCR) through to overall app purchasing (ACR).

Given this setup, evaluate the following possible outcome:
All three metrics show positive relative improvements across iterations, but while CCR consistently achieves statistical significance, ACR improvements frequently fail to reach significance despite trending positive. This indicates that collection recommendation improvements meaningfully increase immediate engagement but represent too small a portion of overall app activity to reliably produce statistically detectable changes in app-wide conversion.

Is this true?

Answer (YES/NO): YES